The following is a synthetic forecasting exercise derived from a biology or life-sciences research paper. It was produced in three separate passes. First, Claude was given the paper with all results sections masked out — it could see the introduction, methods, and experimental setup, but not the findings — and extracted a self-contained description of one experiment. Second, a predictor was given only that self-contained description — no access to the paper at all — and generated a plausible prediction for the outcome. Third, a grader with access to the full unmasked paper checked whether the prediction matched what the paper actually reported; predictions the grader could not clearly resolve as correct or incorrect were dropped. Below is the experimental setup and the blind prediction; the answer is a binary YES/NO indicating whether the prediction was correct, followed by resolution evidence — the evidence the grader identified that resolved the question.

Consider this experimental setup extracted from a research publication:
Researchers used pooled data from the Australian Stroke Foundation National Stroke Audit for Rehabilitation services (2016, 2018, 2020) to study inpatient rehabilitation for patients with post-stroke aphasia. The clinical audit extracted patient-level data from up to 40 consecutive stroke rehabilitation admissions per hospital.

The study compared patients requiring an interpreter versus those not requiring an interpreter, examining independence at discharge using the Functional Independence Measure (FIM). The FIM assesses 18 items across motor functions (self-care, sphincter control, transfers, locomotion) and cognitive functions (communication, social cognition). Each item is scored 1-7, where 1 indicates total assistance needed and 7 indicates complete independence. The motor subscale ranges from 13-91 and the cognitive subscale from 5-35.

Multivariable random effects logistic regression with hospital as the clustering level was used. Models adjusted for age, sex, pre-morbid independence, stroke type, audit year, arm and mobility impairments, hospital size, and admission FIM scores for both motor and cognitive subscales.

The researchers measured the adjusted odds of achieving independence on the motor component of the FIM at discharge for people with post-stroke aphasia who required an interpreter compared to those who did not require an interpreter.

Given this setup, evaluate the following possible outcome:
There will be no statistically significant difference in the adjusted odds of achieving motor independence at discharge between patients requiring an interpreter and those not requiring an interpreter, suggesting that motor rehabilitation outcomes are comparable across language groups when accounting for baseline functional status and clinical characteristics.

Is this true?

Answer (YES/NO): YES